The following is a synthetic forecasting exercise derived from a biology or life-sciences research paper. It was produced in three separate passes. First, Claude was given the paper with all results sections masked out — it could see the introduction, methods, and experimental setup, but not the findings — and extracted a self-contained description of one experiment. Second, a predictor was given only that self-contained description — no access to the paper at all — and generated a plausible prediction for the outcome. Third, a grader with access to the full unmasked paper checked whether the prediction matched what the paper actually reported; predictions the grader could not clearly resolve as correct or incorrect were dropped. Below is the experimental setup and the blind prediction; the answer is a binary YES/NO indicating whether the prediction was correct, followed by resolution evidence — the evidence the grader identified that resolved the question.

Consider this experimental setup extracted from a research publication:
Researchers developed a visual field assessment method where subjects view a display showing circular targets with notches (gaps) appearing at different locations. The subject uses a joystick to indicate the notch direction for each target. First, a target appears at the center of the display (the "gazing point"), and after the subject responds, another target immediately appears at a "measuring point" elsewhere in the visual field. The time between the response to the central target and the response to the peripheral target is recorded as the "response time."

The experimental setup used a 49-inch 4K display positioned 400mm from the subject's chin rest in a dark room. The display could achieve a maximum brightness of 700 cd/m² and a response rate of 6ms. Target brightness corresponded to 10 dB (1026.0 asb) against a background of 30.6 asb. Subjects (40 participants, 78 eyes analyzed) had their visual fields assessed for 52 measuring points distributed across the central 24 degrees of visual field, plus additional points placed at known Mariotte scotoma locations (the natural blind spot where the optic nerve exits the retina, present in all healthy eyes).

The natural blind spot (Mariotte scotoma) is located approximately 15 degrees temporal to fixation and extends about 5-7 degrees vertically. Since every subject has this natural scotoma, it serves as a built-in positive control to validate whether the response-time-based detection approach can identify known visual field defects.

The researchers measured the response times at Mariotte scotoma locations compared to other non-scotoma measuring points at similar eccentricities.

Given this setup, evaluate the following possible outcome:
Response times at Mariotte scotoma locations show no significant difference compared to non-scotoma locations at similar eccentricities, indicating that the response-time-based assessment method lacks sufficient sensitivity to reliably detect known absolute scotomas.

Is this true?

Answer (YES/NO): NO